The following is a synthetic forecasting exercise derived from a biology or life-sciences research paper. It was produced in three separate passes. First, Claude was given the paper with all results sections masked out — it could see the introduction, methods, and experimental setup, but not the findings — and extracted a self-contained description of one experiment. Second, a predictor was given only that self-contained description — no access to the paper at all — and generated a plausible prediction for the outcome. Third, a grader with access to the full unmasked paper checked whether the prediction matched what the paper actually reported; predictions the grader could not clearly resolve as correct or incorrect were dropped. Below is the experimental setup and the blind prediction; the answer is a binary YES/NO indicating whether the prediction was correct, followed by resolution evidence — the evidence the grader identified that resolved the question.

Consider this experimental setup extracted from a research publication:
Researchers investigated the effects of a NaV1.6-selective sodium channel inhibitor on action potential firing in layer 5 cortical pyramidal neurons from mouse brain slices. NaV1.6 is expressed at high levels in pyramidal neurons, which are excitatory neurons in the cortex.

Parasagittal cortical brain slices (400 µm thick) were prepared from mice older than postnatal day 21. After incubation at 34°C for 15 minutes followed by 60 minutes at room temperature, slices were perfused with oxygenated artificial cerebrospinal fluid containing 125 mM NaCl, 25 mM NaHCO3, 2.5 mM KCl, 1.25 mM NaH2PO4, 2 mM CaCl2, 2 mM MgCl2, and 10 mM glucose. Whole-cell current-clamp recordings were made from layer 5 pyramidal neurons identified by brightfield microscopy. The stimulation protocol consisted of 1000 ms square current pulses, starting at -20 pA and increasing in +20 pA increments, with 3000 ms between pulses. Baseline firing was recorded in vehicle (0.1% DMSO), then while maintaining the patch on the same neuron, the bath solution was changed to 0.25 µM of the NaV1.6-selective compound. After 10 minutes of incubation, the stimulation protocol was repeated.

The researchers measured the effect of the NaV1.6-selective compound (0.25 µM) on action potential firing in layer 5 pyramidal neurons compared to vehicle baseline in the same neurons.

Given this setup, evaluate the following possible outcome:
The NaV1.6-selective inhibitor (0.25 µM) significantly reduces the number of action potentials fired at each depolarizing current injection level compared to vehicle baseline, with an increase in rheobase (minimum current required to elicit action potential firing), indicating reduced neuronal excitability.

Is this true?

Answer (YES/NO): NO